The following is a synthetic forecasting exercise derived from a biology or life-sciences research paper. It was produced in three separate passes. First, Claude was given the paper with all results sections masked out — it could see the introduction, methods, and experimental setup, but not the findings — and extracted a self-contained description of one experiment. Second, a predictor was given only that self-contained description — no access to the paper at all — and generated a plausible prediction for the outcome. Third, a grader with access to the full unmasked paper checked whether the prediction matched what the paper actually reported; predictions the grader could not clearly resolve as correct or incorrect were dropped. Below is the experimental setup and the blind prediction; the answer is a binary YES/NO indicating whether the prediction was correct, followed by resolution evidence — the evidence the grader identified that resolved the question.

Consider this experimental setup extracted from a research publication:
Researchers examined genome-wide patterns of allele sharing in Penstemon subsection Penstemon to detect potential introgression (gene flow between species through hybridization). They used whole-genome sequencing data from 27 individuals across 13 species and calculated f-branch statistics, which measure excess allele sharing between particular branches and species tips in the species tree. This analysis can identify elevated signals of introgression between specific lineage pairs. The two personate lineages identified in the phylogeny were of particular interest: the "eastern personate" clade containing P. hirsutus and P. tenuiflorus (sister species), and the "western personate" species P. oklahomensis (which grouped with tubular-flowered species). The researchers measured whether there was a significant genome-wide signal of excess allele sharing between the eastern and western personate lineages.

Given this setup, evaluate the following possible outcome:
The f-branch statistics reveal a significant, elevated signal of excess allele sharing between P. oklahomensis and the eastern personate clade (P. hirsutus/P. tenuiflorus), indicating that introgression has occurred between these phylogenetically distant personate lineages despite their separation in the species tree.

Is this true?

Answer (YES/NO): NO